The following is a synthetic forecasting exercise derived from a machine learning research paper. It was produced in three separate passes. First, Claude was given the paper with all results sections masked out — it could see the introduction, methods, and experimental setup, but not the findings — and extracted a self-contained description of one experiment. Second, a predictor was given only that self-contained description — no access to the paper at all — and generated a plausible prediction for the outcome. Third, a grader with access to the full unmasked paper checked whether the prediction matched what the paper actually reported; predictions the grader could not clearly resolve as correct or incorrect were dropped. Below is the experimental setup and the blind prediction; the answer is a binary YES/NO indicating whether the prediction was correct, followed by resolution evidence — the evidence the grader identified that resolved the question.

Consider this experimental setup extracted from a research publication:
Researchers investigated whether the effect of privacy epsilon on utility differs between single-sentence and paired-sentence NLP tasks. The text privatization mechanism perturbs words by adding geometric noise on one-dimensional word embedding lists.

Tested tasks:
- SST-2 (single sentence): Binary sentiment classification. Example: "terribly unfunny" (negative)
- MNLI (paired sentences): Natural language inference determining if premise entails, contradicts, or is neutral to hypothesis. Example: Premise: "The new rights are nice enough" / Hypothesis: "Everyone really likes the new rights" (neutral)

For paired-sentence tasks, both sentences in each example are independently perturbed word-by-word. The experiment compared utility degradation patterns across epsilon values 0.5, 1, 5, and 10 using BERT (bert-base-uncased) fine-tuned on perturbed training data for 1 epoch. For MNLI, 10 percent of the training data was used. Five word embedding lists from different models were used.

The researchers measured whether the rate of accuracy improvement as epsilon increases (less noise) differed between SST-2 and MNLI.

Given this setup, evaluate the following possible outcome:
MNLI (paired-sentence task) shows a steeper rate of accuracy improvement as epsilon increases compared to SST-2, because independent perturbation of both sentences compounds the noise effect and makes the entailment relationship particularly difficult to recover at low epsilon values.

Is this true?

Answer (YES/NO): YES